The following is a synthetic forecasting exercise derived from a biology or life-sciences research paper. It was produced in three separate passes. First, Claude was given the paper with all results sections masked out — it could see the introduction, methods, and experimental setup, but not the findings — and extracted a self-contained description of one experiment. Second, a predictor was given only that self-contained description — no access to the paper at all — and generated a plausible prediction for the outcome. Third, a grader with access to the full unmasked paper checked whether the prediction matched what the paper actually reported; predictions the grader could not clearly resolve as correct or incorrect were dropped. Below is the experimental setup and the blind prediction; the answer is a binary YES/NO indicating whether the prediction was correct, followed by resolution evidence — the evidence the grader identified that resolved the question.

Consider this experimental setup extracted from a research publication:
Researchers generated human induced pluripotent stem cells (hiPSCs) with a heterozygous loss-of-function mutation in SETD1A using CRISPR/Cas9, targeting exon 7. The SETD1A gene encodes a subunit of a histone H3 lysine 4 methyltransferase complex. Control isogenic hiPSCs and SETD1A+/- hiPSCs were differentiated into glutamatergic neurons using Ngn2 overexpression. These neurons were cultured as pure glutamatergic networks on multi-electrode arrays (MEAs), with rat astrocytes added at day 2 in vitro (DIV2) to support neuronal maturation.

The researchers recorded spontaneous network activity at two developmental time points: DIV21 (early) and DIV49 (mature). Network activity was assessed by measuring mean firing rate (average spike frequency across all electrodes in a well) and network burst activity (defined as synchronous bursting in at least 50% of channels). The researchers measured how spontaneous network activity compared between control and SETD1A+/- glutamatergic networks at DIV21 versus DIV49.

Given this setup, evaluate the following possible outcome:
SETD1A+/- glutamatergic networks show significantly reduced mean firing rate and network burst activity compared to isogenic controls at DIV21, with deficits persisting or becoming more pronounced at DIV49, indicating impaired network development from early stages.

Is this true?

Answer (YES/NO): NO